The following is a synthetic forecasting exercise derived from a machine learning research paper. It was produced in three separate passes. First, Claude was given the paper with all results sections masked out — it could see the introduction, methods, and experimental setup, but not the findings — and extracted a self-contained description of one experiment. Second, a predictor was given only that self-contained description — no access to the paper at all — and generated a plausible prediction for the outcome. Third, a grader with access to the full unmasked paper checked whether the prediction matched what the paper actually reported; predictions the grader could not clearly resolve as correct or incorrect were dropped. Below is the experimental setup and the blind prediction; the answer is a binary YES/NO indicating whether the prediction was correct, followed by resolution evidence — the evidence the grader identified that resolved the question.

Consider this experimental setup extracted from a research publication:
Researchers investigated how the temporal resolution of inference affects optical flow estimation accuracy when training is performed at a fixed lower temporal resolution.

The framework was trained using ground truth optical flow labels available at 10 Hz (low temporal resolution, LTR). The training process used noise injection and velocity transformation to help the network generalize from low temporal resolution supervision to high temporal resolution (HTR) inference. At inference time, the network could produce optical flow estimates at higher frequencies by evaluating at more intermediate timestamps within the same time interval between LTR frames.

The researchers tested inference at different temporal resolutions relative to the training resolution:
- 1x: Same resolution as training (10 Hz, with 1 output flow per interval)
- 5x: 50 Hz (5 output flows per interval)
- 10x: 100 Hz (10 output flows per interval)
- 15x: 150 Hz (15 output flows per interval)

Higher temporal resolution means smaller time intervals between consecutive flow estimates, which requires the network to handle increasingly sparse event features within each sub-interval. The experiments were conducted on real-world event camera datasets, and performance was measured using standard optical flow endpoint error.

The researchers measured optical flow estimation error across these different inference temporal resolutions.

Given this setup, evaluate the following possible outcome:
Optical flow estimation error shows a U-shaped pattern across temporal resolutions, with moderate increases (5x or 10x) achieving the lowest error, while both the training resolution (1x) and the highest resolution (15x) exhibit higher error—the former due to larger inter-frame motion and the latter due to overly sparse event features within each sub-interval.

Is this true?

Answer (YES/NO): NO